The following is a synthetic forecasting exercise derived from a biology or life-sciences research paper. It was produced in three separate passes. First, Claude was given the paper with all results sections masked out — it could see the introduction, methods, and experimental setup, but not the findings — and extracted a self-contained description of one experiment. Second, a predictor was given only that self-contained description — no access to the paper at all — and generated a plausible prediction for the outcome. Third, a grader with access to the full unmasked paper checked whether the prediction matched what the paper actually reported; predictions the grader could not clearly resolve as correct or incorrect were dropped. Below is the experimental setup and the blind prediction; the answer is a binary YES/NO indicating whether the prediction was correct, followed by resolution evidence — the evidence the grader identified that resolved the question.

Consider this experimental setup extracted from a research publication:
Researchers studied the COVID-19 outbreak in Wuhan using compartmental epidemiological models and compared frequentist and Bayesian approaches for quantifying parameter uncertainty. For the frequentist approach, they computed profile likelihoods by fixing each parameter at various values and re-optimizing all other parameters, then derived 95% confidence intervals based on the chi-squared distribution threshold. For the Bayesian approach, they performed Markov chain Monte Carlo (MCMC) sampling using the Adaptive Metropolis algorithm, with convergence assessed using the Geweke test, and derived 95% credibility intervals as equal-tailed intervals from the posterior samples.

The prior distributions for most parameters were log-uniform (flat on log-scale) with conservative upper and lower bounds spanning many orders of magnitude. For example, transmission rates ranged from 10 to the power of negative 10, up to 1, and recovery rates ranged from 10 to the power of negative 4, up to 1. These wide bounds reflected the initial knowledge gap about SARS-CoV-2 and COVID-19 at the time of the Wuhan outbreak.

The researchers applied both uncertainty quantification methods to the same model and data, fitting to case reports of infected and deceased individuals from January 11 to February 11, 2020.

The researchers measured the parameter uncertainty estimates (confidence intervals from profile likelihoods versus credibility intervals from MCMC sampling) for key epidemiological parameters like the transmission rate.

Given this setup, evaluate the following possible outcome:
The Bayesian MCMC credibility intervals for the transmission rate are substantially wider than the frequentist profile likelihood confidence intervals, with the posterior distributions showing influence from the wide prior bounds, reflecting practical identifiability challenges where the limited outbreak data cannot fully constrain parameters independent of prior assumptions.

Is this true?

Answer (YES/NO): NO